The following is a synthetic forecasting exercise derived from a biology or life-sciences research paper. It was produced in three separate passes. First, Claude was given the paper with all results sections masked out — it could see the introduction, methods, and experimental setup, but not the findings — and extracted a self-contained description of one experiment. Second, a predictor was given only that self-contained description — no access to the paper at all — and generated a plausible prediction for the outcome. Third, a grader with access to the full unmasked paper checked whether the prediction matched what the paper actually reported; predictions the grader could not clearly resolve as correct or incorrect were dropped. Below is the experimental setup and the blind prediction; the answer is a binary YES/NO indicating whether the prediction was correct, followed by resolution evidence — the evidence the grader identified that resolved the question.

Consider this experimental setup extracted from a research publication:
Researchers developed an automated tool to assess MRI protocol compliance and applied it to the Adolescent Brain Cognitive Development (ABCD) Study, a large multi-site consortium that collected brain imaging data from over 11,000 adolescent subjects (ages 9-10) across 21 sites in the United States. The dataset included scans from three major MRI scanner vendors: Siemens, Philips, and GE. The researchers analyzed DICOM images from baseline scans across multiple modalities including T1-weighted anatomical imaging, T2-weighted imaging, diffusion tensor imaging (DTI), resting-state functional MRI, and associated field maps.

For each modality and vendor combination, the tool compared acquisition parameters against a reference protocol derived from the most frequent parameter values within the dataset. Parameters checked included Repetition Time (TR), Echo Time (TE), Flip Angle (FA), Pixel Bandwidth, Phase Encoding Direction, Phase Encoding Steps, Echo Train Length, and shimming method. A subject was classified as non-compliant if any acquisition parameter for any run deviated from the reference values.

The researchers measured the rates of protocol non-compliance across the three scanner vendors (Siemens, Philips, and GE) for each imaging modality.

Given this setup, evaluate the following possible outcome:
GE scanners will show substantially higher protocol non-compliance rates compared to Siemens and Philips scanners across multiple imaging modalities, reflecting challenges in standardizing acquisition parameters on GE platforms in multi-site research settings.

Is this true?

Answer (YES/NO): NO